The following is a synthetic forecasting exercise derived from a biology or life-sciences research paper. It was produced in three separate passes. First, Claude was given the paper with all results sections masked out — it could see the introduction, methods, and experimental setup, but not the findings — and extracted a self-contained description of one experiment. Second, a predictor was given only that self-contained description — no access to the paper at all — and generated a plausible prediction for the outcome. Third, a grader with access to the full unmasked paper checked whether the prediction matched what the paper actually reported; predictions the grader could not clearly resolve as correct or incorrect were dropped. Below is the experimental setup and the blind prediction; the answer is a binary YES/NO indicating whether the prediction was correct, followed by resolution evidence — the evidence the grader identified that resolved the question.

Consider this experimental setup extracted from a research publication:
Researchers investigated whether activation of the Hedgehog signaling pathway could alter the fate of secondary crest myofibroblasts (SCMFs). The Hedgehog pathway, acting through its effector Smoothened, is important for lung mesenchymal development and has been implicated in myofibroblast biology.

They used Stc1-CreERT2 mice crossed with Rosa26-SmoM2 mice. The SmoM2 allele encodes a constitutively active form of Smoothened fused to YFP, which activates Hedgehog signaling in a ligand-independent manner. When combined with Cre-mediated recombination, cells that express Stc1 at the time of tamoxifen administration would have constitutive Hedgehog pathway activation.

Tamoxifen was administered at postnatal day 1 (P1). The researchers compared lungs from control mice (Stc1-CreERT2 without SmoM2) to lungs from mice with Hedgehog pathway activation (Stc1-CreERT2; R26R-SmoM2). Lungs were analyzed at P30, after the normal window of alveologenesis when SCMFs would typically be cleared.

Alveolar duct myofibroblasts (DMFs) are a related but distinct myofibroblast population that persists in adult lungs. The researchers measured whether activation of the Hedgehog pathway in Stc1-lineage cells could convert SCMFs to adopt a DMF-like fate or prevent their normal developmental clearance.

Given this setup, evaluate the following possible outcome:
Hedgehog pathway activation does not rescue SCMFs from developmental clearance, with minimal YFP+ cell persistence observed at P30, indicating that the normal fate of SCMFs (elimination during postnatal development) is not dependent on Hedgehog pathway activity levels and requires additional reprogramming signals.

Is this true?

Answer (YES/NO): YES